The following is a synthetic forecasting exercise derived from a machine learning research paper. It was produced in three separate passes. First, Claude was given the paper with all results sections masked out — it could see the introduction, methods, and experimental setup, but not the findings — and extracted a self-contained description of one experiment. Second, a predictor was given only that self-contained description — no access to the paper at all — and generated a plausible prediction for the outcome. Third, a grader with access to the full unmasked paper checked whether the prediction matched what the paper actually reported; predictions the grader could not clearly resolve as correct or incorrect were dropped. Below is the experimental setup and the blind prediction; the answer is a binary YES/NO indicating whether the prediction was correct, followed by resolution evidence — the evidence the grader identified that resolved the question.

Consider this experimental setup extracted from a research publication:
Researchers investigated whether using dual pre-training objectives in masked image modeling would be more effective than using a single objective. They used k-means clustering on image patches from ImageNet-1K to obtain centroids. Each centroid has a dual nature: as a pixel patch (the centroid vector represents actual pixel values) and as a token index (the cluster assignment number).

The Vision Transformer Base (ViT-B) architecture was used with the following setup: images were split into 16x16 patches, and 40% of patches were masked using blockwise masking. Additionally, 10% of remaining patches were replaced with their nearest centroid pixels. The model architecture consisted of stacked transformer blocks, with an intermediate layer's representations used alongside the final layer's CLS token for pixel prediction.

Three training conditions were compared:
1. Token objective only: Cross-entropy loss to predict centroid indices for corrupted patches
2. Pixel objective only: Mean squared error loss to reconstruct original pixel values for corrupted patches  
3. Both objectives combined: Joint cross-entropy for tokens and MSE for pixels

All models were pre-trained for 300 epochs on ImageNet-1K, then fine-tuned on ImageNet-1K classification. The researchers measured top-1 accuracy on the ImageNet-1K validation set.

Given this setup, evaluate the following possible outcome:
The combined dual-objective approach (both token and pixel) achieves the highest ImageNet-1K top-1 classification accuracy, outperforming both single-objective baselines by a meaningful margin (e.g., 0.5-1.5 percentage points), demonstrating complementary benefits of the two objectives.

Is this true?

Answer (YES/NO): NO